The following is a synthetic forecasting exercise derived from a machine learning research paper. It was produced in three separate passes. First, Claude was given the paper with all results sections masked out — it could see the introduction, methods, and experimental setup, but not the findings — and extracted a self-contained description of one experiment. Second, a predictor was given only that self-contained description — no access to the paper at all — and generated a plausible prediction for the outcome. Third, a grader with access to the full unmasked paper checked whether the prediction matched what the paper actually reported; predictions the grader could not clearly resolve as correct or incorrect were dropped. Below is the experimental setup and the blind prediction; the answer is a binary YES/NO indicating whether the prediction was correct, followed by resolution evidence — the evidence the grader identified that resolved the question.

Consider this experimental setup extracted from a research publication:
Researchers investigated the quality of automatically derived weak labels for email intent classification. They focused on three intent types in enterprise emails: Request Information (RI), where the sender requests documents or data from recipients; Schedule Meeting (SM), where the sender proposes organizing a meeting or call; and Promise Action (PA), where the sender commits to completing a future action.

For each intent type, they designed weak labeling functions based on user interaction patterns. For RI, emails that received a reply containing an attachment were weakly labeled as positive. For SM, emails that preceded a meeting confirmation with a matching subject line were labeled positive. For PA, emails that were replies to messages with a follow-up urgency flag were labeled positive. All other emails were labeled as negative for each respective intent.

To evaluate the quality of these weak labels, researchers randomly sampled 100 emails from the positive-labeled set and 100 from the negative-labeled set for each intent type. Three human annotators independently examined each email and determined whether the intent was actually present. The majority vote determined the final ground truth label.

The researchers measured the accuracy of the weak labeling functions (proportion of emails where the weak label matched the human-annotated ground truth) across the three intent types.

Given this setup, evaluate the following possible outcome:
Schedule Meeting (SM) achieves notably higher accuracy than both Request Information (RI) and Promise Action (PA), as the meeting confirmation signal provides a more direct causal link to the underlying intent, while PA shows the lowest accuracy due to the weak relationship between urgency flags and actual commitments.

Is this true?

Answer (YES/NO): YES